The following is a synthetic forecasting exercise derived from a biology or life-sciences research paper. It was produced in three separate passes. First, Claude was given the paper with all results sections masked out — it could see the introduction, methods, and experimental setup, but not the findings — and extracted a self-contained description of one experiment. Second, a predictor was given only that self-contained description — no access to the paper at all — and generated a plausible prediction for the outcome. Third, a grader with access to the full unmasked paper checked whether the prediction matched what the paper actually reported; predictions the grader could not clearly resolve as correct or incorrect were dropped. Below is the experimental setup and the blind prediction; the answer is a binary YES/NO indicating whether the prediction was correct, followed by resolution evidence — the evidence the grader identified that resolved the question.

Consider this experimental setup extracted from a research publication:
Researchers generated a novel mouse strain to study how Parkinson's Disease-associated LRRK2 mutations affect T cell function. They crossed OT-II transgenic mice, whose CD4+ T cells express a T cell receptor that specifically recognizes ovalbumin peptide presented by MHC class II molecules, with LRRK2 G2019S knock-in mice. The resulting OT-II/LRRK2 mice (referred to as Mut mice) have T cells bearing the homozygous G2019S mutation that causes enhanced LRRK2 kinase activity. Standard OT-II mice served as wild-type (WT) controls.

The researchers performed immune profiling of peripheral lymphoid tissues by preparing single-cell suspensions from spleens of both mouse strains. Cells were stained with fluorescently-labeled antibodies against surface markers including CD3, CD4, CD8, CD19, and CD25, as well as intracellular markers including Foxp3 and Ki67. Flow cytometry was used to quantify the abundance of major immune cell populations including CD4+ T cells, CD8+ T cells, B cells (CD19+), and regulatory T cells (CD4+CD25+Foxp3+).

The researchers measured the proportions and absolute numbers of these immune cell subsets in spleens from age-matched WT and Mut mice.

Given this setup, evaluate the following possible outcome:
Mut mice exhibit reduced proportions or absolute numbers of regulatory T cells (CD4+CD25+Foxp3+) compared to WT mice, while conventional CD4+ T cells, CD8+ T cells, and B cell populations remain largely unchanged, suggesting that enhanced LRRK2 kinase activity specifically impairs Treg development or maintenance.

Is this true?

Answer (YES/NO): NO